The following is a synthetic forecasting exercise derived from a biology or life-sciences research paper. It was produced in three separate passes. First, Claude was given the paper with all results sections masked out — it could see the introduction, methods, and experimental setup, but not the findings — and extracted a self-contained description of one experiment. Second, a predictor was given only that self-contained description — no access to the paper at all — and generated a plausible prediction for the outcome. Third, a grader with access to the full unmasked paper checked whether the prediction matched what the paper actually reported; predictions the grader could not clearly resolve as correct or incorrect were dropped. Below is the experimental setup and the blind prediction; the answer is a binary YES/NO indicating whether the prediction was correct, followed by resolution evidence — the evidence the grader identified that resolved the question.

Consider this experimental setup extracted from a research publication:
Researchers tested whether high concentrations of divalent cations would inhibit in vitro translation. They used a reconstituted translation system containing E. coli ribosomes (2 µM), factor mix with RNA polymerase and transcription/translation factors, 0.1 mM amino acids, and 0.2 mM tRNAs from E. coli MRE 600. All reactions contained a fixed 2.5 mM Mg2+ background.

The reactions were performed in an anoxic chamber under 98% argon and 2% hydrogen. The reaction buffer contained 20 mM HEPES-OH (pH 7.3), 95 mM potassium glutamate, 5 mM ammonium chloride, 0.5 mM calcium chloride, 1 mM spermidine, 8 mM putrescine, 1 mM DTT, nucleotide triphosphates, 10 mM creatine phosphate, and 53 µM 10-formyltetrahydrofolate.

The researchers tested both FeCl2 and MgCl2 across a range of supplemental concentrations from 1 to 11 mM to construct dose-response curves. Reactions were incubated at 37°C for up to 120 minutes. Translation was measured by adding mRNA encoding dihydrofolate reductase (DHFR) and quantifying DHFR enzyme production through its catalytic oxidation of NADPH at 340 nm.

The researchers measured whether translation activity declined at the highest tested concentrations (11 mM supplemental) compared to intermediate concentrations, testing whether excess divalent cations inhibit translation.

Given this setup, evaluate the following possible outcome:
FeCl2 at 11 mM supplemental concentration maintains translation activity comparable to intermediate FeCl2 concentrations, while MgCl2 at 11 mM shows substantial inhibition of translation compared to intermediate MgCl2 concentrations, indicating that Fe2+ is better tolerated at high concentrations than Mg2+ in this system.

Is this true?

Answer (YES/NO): NO